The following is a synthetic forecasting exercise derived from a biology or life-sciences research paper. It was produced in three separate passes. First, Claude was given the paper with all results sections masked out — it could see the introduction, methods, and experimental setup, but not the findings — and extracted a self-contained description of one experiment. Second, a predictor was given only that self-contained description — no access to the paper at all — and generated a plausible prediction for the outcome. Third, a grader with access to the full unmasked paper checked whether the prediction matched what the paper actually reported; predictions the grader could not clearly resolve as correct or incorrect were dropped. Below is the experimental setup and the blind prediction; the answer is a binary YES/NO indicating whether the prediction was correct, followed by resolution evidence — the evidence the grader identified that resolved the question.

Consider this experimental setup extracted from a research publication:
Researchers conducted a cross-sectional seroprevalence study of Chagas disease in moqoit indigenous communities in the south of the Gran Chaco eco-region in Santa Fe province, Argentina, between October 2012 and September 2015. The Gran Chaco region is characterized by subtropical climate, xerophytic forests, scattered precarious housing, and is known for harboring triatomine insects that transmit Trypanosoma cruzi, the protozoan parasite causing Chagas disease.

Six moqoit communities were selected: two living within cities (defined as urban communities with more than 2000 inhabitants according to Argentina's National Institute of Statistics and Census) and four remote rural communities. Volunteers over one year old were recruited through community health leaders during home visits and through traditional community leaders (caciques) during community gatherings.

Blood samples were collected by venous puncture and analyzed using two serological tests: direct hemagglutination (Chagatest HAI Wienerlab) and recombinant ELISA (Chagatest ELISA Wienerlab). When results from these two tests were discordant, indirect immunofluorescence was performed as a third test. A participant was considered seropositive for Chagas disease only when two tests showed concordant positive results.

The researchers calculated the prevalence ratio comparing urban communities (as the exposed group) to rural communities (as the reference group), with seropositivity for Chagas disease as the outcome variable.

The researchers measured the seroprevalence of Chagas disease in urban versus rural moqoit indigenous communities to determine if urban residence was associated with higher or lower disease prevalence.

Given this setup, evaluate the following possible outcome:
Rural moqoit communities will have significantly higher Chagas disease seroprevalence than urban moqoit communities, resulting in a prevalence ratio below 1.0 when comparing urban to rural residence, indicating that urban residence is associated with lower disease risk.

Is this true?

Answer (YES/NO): NO